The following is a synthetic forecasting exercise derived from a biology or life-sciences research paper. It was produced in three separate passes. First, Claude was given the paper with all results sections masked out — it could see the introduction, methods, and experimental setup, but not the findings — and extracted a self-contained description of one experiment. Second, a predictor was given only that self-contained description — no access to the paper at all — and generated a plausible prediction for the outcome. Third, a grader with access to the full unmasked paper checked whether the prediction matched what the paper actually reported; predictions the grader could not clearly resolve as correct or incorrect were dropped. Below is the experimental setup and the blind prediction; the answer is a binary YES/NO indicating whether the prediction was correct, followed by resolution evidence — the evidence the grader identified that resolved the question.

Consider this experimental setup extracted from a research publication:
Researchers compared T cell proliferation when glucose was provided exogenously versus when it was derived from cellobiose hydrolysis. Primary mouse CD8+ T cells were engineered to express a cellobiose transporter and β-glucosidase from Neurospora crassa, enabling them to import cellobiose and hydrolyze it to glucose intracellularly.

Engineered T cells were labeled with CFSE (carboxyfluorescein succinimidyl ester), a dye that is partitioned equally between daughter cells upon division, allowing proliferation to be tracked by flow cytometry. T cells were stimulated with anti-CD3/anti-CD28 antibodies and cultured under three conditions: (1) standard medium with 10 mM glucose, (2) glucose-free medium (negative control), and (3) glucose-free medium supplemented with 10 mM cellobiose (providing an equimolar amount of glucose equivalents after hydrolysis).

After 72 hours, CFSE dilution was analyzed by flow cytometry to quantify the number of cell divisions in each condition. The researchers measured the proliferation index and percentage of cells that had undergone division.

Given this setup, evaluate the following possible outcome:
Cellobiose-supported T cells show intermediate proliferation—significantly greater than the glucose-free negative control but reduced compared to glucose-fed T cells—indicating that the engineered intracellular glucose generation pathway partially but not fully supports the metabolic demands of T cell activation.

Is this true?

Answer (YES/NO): NO